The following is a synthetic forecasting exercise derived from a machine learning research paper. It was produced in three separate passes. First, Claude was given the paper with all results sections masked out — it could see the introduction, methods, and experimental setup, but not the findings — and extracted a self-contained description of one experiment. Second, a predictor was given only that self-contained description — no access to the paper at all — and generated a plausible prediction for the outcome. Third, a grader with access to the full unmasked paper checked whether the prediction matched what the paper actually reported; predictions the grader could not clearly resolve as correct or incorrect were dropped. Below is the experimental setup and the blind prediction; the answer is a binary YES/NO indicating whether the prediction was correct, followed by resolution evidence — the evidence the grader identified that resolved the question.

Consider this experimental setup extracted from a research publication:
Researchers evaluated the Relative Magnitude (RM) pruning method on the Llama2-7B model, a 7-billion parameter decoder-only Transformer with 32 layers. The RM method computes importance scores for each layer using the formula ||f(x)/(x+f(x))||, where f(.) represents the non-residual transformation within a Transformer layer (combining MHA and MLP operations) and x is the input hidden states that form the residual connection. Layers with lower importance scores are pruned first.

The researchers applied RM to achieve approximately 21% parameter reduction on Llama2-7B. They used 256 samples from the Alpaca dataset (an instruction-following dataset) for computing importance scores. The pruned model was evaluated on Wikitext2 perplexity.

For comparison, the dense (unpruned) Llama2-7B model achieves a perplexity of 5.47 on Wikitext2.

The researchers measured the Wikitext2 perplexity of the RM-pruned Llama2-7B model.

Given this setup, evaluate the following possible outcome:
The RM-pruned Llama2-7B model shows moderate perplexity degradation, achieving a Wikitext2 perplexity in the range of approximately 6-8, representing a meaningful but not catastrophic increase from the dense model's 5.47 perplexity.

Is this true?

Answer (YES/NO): NO